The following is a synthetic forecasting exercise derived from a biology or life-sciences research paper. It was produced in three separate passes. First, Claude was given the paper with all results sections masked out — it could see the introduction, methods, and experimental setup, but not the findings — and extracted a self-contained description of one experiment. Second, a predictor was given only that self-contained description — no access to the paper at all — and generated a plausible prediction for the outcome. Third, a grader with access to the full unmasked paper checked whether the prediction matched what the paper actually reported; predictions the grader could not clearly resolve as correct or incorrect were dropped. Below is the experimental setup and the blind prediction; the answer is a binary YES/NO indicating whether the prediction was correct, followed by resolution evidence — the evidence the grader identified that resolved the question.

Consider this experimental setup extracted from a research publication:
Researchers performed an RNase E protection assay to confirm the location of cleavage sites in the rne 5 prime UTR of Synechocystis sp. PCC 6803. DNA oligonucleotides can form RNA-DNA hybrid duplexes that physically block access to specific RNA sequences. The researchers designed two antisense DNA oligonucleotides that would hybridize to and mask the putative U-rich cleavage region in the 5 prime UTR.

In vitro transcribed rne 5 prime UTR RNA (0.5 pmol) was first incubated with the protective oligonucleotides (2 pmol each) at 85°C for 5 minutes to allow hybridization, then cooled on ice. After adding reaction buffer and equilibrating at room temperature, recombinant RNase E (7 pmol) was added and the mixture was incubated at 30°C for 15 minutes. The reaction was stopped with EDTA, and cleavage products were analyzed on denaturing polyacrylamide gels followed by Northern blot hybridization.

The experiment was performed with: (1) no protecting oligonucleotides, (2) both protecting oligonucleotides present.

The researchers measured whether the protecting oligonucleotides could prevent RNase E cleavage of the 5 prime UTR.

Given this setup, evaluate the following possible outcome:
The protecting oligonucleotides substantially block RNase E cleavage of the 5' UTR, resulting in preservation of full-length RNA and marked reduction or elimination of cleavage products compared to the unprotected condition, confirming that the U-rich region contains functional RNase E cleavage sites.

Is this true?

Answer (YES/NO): YES